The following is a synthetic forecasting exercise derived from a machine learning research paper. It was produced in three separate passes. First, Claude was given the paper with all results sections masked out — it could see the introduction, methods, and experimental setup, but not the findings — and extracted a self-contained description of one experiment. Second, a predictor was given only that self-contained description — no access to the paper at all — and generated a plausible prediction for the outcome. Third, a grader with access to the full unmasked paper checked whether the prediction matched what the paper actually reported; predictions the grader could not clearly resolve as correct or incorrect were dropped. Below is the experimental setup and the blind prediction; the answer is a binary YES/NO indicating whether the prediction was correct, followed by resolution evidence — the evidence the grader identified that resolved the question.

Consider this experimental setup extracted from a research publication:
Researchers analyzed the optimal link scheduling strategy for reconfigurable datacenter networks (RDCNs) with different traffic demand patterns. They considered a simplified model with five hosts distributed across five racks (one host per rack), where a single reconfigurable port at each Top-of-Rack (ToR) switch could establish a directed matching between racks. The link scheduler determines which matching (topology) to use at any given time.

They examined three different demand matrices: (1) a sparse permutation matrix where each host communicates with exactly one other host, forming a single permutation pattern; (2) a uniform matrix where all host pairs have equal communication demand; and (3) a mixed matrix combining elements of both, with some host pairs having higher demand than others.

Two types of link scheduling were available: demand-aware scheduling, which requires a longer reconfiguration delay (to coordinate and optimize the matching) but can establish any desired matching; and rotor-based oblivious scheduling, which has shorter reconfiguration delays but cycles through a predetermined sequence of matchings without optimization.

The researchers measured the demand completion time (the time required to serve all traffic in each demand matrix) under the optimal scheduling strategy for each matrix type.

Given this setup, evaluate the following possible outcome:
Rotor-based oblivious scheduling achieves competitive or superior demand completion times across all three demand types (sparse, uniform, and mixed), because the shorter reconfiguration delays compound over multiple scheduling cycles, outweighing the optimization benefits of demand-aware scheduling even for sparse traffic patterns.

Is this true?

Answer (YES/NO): NO